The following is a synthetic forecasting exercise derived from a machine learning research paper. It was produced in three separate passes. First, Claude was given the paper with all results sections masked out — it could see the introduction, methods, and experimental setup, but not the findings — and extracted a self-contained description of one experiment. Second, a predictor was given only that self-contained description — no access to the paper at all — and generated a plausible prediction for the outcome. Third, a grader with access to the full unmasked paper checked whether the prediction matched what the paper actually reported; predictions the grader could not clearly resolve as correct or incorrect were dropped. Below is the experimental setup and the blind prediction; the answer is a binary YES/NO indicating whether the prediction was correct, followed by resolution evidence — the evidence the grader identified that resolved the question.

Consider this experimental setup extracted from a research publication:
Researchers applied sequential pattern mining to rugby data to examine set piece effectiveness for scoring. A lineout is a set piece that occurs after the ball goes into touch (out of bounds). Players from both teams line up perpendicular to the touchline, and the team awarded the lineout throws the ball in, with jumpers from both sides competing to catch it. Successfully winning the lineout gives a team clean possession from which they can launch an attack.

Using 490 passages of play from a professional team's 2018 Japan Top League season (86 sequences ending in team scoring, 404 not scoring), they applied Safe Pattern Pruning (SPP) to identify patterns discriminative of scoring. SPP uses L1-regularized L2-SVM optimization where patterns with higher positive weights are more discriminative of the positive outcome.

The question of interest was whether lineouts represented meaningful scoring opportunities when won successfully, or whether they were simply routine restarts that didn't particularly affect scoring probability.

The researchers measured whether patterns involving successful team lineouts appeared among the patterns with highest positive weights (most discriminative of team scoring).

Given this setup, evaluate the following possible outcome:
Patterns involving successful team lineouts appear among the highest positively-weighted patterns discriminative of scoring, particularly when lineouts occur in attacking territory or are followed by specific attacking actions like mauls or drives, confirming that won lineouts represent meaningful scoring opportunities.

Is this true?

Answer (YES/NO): NO